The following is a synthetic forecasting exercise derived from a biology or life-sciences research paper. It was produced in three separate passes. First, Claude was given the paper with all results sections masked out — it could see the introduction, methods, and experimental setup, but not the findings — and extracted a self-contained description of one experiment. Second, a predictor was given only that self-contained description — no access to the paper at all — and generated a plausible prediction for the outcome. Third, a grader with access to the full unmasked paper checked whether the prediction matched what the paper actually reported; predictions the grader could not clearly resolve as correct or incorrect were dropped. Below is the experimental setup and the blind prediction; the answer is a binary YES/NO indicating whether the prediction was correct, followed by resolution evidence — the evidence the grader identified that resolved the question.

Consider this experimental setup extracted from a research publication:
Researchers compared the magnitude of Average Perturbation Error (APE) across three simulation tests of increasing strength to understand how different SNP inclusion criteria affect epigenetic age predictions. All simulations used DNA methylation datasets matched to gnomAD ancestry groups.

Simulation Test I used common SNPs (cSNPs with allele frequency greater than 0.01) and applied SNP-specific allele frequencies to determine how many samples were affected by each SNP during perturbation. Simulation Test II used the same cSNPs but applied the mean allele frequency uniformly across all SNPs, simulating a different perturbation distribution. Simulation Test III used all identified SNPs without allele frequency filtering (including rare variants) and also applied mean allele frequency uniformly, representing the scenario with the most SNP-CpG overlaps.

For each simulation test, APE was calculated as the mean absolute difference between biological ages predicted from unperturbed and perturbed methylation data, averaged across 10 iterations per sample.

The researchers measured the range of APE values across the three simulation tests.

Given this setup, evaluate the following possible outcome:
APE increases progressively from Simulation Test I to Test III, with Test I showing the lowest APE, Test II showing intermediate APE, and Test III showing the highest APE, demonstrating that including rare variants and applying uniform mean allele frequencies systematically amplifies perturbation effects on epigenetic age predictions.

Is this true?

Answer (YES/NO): NO